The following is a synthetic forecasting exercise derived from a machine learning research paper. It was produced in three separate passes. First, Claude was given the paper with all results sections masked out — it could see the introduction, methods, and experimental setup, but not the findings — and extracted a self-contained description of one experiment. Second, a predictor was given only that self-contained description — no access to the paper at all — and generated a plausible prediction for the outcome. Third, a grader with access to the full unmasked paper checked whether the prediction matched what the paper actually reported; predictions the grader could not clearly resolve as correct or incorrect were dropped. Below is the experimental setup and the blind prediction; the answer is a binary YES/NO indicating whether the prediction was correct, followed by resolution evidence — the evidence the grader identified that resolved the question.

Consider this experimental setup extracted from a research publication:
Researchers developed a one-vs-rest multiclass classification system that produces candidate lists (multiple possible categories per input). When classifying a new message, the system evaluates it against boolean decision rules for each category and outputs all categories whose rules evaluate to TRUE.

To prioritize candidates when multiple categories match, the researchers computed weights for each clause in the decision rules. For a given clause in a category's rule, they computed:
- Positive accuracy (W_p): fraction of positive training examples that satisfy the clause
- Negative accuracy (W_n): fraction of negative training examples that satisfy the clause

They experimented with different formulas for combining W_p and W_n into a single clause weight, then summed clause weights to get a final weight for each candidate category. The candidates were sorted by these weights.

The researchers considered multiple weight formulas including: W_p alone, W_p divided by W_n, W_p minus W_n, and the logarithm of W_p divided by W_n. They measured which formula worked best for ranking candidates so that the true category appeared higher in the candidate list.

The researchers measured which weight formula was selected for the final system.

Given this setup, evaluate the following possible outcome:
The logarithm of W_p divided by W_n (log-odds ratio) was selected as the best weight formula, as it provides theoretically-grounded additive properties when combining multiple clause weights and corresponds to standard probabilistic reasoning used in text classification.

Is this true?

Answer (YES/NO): NO